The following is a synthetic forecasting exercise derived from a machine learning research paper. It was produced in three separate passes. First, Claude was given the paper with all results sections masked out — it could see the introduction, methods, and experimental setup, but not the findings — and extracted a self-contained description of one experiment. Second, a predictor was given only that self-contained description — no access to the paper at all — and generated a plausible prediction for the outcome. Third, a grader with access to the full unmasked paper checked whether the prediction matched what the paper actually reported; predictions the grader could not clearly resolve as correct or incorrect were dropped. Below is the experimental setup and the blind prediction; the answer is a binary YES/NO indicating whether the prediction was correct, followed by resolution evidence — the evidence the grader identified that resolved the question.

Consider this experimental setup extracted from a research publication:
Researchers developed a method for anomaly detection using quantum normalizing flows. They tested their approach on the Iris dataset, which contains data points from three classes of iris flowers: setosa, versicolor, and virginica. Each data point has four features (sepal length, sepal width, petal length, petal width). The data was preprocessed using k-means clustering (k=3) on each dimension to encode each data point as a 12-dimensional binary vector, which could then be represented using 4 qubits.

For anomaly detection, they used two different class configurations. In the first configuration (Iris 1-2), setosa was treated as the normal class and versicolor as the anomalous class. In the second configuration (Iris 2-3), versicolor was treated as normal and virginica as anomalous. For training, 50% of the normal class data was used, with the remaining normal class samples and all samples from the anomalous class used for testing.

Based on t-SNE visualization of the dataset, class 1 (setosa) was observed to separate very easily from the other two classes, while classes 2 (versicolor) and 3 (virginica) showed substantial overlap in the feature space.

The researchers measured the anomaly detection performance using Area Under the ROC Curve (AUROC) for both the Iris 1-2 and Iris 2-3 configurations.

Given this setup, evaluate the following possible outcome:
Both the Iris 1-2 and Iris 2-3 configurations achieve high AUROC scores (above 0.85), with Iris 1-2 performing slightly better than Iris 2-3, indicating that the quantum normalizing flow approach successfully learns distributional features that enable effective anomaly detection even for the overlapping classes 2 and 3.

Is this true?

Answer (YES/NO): YES